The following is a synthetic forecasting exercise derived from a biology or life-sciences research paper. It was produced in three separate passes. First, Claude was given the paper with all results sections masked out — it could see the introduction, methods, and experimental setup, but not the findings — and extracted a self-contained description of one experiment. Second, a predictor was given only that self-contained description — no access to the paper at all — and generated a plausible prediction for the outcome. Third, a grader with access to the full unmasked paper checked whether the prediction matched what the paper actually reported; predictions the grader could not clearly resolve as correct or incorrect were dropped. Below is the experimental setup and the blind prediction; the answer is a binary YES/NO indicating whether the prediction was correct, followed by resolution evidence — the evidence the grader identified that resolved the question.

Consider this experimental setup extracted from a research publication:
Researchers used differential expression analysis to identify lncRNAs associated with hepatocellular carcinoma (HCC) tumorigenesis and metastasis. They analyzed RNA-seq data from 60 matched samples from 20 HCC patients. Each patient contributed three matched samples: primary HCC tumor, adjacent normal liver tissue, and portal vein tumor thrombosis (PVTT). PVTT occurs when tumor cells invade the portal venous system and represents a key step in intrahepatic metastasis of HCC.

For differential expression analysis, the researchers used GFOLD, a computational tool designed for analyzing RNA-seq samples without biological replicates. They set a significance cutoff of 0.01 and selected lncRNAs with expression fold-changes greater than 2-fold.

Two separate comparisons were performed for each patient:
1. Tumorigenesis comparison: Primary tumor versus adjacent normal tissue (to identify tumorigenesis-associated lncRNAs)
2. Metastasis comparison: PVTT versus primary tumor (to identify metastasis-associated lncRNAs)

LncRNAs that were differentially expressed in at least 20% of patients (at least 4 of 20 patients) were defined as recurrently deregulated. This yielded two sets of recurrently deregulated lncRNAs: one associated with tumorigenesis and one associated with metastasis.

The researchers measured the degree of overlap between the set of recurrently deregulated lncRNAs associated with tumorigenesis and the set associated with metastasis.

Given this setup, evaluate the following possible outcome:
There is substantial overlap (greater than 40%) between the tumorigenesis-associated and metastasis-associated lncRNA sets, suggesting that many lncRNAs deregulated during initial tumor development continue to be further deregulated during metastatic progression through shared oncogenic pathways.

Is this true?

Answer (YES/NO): YES